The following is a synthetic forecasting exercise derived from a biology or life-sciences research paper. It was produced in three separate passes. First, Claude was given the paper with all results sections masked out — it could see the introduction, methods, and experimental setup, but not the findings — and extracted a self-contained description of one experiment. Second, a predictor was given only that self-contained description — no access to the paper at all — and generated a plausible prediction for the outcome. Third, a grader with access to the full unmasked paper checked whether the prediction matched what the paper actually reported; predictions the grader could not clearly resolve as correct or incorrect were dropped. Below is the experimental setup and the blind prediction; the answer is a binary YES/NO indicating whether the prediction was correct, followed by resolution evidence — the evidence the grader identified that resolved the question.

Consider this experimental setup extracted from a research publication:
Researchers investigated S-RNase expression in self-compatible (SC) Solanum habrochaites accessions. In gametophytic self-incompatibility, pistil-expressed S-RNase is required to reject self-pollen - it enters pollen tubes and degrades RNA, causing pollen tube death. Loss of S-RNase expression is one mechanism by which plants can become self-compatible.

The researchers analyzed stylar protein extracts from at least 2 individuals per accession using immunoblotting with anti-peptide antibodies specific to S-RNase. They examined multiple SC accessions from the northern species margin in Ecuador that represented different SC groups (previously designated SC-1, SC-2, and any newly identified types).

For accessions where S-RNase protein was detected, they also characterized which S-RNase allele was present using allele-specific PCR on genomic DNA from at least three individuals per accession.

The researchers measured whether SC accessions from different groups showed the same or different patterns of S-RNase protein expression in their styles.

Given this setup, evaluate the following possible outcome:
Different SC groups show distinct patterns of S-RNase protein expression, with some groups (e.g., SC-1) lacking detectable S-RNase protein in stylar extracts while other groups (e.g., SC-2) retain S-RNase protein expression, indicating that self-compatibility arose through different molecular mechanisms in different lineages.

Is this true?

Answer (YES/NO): NO